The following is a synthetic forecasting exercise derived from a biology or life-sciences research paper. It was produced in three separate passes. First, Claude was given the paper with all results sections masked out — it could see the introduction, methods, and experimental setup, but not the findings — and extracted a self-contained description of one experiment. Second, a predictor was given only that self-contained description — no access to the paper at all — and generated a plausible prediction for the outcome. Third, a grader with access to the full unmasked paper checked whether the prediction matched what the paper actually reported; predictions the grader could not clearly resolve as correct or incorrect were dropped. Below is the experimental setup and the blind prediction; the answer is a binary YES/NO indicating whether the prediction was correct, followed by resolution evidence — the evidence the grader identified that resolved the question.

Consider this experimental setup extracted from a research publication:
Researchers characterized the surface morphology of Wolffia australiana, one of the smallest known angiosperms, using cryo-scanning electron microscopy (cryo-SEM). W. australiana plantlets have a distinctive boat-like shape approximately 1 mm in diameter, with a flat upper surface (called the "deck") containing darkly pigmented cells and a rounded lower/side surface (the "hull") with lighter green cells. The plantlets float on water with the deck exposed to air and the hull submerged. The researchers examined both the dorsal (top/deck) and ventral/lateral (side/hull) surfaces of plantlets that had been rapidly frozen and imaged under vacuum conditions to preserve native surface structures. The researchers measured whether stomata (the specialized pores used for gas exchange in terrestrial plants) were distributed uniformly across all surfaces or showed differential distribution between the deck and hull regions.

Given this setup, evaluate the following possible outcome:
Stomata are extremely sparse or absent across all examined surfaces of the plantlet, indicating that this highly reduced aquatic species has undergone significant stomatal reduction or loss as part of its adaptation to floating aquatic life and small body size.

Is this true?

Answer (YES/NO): NO